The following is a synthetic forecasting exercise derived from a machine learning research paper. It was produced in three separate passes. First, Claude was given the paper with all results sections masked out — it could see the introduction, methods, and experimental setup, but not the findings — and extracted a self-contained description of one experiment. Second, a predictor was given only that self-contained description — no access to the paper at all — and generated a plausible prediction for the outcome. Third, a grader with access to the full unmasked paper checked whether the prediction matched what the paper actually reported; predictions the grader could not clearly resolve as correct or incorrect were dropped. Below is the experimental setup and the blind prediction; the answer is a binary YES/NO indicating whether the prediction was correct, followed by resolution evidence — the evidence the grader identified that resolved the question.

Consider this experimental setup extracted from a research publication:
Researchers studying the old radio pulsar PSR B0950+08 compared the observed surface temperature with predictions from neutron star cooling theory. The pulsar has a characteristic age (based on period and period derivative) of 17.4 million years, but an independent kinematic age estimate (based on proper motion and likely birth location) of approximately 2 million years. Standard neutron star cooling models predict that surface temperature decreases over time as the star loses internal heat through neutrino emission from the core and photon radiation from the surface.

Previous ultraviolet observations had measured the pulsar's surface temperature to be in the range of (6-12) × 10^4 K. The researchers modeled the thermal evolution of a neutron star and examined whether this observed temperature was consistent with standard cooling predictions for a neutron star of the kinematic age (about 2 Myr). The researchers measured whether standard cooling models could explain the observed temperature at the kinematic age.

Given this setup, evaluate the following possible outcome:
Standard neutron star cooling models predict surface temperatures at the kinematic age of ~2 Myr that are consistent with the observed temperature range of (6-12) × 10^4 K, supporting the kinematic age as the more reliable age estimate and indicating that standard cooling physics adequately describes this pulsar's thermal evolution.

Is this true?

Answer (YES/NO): YES